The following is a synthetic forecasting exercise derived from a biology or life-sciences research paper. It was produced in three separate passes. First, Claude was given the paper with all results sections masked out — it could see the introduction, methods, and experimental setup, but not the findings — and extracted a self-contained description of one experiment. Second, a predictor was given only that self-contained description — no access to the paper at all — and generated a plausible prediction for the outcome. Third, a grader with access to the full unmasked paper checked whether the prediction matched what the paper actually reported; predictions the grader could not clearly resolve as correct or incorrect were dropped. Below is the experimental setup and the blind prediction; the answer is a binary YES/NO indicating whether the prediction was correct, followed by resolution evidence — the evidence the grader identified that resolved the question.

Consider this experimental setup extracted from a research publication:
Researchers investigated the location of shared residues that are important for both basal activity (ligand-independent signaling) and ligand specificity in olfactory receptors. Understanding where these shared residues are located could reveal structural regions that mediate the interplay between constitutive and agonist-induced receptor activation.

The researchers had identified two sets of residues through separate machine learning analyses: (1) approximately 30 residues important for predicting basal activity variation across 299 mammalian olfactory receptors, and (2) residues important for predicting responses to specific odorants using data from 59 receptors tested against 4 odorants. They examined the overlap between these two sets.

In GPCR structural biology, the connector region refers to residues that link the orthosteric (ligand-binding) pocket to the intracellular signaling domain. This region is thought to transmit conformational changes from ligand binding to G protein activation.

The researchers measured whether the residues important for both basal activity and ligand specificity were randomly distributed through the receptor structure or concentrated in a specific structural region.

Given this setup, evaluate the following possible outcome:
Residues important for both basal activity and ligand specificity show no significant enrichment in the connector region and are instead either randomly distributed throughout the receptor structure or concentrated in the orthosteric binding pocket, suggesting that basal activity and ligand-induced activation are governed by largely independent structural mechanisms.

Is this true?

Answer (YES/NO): NO